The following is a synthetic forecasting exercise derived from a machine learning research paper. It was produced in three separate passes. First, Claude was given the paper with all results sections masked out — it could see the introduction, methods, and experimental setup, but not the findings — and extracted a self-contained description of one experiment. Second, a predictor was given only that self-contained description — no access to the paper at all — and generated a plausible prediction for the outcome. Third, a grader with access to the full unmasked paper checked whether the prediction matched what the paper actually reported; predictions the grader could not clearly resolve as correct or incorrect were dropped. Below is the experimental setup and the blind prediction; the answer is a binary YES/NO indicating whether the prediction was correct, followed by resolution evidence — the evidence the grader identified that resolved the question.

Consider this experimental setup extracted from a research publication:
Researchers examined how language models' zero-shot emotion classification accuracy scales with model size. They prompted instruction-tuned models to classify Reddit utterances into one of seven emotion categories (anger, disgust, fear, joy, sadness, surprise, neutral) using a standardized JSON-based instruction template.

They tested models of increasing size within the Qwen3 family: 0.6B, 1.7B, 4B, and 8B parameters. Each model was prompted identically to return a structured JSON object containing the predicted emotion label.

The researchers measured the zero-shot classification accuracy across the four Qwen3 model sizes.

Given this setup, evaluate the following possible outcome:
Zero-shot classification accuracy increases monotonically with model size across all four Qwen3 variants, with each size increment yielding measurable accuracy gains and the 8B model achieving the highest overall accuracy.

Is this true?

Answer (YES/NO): YES